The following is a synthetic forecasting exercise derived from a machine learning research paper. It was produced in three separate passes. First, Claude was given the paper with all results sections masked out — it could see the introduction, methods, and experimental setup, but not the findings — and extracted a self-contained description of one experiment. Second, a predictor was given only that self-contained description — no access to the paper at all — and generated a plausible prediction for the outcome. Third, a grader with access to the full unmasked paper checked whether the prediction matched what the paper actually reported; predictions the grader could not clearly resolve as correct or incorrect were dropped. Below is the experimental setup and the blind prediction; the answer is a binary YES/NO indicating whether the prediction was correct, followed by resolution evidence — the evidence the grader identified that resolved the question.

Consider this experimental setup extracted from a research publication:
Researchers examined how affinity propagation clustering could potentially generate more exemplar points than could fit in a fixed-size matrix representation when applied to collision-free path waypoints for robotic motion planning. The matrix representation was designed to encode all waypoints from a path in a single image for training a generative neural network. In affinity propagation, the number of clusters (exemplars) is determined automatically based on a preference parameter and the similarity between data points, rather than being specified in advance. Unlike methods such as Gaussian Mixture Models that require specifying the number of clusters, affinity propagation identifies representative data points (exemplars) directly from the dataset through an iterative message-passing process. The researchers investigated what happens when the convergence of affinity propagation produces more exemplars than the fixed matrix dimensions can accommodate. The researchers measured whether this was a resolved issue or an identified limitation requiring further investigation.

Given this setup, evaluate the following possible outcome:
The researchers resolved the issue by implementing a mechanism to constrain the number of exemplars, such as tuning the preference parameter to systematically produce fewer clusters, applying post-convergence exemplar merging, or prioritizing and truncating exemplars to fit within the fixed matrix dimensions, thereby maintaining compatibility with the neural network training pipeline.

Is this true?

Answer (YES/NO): NO